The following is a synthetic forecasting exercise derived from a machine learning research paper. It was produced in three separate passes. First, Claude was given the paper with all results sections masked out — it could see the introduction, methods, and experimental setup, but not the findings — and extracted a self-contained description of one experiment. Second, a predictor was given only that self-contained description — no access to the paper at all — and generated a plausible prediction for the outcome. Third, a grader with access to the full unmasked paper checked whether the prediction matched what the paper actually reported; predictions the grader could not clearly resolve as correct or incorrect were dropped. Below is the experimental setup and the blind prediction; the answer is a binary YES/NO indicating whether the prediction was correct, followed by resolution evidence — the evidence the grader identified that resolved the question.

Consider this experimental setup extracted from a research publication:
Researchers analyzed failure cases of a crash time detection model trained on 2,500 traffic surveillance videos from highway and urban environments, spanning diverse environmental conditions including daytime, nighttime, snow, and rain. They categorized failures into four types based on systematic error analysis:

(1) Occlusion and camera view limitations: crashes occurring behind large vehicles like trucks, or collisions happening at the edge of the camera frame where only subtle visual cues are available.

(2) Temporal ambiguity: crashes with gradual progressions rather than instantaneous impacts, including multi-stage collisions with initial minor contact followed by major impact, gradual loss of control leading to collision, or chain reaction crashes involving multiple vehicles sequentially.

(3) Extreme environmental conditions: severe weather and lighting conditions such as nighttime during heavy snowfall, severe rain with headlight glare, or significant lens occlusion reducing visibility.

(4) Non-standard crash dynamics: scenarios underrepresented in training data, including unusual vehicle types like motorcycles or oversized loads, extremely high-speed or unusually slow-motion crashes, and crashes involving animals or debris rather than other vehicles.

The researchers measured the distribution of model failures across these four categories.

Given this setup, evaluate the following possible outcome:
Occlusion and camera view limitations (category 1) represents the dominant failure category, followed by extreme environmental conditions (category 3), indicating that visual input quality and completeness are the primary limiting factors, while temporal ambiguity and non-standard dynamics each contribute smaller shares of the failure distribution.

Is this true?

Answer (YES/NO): NO